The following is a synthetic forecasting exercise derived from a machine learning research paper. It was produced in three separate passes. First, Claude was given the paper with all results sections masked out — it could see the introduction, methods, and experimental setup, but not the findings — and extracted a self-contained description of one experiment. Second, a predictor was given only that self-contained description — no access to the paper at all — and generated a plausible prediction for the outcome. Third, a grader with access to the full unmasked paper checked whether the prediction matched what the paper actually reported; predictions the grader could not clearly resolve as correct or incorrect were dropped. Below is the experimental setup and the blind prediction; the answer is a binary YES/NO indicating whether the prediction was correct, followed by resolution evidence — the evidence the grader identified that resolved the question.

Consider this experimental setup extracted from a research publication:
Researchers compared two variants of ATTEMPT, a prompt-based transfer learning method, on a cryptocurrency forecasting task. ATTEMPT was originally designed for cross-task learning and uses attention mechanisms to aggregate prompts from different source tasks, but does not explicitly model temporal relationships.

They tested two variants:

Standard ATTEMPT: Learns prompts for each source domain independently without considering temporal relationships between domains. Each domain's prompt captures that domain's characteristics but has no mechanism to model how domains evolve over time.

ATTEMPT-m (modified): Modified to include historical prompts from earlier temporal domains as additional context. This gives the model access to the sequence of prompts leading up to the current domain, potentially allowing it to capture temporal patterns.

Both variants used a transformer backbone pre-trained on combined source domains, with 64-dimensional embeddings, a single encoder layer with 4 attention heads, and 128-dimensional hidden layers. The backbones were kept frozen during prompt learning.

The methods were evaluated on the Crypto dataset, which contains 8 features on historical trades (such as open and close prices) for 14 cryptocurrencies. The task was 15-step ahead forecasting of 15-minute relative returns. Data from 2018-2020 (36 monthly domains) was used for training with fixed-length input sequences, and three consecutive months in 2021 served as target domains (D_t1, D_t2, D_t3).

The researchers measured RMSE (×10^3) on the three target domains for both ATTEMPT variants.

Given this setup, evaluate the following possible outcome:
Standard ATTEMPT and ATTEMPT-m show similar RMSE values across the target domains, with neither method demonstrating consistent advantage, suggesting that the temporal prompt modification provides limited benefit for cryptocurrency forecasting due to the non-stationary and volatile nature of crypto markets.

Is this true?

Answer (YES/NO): NO